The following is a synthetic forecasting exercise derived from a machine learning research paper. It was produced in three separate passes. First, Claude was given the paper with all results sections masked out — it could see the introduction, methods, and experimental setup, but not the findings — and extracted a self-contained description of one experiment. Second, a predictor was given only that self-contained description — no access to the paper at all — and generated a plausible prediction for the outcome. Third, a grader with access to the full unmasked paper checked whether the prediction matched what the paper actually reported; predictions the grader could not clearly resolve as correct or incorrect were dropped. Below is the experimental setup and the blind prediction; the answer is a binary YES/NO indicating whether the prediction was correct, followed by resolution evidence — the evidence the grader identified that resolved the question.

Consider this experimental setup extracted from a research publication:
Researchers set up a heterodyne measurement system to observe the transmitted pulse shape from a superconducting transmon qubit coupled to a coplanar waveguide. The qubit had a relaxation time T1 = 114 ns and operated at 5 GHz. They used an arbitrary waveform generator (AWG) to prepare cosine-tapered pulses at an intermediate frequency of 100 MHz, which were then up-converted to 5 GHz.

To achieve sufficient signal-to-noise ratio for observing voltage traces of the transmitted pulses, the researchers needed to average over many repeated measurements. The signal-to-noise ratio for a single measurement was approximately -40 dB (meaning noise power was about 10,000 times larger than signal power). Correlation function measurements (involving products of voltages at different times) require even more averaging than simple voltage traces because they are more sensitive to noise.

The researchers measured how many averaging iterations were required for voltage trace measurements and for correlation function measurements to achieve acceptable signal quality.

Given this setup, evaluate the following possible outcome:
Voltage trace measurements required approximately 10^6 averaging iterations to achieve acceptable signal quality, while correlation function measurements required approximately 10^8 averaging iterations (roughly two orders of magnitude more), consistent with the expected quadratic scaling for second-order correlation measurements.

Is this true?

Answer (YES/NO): NO